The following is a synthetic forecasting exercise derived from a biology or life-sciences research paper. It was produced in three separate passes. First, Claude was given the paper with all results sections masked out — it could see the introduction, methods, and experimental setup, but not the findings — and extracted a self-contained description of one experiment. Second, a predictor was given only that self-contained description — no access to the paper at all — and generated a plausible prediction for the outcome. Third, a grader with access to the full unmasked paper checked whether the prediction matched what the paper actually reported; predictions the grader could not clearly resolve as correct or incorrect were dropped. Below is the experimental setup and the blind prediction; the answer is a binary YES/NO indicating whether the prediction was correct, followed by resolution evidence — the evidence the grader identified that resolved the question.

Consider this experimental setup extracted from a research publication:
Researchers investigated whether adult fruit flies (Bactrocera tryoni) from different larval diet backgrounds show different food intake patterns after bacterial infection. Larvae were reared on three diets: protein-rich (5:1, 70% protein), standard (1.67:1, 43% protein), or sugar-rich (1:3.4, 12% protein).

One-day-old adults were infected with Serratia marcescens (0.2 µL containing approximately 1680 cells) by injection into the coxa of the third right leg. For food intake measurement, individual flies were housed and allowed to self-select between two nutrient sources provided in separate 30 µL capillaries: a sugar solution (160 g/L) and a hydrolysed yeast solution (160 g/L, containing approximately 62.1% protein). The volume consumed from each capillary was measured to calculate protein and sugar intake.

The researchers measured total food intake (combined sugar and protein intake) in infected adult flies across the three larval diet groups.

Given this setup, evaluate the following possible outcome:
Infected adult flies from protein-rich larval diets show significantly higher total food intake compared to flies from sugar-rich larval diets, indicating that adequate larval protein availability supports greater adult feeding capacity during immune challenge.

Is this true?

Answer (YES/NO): NO